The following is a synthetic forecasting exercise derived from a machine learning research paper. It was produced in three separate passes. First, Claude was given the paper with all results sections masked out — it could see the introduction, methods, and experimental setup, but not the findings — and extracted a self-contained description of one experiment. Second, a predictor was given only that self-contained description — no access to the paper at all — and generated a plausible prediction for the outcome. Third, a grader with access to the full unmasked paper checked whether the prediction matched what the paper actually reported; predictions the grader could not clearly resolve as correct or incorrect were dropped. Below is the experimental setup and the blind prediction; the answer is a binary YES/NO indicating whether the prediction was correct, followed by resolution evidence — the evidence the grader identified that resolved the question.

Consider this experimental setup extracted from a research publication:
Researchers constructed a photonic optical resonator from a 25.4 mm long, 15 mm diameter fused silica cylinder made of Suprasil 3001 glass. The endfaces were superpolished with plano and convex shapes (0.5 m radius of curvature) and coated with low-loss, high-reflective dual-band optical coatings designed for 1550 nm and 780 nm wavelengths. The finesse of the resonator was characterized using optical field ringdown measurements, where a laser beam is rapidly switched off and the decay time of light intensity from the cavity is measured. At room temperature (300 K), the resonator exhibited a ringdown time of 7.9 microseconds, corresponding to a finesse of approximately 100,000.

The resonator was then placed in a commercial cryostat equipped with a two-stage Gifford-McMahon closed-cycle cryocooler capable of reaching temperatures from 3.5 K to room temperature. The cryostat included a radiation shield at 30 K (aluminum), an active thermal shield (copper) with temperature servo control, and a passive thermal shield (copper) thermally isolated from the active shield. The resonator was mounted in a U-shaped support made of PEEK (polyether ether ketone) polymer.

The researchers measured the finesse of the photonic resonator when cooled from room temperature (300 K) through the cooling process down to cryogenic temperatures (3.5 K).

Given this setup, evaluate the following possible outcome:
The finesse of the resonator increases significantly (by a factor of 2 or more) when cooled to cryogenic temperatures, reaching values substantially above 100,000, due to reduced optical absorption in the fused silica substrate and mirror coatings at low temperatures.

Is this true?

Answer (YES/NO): NO